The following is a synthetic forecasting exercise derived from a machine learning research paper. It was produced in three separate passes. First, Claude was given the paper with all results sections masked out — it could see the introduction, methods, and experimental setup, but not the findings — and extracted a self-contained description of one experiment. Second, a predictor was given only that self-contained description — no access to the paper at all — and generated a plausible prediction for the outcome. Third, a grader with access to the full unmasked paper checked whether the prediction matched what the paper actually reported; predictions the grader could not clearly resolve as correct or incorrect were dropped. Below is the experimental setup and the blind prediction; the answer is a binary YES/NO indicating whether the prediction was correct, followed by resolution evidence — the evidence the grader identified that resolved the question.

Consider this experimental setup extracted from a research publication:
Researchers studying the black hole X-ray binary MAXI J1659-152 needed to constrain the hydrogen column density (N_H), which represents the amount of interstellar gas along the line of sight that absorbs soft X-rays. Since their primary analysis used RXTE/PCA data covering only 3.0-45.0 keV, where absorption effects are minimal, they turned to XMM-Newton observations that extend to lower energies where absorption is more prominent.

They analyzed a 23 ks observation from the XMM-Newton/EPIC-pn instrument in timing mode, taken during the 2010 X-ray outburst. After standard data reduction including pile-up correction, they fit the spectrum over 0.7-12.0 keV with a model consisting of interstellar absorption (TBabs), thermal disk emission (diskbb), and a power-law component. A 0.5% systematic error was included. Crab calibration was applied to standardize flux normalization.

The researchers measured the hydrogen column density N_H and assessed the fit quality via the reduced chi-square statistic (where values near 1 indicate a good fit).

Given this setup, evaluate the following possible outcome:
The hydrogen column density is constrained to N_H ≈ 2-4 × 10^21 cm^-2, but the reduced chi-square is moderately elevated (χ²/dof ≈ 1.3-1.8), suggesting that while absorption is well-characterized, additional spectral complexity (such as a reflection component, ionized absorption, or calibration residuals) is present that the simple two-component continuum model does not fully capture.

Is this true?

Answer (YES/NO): NO